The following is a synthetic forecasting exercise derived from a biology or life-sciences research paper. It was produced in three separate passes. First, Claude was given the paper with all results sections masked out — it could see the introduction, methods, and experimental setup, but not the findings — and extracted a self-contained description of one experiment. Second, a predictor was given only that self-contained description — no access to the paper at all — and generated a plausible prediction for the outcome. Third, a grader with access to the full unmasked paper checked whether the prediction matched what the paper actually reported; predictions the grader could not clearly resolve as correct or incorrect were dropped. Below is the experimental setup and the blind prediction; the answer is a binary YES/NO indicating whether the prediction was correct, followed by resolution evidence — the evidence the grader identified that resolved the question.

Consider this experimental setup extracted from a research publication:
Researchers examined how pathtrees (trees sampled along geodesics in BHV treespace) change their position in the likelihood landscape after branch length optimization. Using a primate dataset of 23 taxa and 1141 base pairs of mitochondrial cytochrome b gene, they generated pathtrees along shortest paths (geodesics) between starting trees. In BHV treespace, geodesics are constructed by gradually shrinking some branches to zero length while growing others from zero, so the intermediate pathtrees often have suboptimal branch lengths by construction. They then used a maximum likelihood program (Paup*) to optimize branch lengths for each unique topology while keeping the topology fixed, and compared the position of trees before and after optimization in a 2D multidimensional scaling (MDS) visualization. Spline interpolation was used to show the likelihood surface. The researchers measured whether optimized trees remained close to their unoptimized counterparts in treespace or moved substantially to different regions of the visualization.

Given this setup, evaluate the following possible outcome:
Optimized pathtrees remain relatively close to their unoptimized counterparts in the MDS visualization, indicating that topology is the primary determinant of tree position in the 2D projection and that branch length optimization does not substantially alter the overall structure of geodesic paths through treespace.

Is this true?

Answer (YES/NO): NO